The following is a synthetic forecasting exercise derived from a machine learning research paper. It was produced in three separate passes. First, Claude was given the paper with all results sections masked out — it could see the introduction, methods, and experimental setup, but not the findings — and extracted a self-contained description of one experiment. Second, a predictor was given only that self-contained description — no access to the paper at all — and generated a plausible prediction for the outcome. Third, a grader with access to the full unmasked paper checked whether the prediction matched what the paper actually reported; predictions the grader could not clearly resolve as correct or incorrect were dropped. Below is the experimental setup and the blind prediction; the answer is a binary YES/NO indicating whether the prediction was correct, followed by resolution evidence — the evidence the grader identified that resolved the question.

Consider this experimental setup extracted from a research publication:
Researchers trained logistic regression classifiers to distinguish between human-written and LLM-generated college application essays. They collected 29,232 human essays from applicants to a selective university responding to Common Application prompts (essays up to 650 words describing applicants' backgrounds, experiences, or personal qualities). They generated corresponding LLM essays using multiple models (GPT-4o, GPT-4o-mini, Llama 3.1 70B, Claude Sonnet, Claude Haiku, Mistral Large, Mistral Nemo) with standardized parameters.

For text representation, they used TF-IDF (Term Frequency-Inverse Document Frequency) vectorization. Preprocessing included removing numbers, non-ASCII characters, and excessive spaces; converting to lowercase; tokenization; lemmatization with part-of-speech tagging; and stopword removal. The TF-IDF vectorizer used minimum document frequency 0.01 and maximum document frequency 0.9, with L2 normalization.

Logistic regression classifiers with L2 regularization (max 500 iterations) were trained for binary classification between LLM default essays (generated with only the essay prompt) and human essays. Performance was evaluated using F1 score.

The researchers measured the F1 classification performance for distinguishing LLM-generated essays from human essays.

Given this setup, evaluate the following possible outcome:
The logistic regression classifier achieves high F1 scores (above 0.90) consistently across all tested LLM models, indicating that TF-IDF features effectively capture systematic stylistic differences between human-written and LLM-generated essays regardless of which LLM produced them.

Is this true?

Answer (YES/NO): YES